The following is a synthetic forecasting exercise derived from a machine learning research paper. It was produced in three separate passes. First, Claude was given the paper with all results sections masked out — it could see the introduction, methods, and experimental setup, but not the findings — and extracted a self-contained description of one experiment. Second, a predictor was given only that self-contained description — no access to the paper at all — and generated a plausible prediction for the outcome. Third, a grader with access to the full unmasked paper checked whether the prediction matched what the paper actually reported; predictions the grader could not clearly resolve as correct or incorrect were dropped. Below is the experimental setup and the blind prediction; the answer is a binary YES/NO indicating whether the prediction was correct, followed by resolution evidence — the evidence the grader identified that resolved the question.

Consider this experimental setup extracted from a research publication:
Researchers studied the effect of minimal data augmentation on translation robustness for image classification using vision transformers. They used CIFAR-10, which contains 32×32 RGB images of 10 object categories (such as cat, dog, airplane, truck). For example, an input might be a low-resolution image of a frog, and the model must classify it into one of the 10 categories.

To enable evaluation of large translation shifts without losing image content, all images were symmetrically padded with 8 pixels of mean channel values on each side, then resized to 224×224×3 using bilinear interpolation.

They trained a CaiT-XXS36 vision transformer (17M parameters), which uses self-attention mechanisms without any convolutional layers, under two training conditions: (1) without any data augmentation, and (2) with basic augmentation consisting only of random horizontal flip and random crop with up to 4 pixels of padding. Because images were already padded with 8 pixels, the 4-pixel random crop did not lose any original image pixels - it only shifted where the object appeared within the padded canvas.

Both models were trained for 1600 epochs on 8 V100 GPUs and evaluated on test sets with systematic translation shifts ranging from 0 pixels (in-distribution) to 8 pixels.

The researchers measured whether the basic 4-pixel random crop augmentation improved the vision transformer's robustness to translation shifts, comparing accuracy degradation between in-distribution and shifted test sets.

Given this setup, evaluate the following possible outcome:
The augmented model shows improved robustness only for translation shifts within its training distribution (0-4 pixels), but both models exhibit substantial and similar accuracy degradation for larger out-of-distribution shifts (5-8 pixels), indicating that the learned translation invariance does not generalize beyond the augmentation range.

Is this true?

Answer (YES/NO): NO